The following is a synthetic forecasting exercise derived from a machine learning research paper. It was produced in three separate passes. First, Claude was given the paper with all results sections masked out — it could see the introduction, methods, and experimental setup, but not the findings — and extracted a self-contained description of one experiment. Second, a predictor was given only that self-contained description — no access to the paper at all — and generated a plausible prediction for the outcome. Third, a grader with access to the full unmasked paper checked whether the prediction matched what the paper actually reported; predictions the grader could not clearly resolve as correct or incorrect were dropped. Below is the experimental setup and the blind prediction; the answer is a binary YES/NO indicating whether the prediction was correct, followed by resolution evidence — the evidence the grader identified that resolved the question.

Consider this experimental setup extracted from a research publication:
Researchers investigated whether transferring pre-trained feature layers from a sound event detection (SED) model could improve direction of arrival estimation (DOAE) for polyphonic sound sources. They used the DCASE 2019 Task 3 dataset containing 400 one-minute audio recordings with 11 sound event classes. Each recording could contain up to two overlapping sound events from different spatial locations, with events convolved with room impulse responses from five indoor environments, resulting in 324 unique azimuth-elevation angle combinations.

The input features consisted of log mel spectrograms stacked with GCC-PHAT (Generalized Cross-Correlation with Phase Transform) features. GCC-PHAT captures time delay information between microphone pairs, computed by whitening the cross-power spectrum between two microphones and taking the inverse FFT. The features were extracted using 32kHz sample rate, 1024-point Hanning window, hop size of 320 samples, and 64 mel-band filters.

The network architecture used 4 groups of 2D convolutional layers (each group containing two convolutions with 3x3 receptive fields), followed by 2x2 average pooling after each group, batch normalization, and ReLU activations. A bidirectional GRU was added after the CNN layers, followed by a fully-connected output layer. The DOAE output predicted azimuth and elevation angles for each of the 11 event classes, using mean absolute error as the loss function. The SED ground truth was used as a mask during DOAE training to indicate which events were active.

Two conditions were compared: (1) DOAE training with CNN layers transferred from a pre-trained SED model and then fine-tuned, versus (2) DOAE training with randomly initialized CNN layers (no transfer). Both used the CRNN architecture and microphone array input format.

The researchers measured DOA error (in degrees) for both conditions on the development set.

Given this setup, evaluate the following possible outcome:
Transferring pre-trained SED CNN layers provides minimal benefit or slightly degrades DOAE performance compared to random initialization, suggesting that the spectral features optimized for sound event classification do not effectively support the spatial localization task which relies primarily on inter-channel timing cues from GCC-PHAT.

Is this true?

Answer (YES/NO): NO